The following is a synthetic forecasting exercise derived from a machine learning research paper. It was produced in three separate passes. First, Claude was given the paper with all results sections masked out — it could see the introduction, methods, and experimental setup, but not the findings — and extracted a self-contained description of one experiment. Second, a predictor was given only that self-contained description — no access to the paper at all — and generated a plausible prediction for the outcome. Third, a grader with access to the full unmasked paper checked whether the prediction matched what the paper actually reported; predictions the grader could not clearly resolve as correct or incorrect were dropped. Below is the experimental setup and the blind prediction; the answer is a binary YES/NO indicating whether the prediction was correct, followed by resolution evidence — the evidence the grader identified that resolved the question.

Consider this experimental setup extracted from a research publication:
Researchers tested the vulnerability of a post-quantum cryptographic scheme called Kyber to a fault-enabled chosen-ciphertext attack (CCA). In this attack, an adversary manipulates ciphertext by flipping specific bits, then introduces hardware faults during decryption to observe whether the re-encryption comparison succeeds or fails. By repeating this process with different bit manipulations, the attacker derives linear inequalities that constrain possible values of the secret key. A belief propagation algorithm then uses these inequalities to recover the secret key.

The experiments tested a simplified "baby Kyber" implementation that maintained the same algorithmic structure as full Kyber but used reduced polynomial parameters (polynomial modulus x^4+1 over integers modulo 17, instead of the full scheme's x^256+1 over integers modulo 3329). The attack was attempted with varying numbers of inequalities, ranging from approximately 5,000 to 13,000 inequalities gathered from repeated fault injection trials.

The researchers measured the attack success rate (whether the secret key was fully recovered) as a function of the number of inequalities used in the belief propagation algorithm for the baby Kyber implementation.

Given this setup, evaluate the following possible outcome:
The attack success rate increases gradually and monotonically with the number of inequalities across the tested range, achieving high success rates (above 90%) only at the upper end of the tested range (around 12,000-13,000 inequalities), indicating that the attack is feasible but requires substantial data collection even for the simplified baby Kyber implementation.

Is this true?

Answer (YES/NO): NO